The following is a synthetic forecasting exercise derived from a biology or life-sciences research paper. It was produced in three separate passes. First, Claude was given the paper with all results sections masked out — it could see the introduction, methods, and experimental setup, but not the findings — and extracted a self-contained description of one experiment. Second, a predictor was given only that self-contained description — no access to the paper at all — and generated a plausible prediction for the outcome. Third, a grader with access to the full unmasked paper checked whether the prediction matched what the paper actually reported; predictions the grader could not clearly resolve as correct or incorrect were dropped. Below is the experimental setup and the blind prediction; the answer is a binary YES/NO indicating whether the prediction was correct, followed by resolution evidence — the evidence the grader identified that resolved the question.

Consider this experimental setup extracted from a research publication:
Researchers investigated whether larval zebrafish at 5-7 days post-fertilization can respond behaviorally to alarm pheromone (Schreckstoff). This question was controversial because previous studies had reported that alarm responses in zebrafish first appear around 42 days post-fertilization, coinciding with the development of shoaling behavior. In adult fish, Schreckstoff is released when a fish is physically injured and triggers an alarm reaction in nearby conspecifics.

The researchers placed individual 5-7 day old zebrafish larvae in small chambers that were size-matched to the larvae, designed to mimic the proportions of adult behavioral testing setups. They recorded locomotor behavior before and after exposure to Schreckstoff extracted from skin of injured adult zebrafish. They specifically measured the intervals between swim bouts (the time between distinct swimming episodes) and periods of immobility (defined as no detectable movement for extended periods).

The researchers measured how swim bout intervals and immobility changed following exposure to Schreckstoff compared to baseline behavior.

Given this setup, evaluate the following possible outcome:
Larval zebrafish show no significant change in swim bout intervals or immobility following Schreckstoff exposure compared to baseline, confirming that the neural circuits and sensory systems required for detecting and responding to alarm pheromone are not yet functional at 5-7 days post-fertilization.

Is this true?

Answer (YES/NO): NO